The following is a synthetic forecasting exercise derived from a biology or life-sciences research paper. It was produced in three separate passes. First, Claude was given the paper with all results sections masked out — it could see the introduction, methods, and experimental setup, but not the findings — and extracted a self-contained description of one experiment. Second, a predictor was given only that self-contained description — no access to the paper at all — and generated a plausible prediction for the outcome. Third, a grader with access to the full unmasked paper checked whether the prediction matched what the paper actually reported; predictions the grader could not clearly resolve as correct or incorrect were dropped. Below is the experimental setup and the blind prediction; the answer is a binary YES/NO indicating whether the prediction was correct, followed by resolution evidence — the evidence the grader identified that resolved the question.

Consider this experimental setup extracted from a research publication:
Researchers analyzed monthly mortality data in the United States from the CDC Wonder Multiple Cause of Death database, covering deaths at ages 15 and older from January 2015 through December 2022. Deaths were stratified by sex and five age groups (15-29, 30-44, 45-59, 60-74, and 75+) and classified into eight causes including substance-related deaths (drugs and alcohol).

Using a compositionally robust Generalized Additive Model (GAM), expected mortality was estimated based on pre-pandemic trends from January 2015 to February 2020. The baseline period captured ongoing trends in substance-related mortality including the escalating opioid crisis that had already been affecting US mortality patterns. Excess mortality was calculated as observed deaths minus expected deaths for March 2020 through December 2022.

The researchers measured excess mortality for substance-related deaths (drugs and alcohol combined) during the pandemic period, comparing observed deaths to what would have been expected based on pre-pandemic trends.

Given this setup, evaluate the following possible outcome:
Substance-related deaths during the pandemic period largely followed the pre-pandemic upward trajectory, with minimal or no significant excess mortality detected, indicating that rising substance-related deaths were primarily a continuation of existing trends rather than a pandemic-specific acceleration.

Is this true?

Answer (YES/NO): NO